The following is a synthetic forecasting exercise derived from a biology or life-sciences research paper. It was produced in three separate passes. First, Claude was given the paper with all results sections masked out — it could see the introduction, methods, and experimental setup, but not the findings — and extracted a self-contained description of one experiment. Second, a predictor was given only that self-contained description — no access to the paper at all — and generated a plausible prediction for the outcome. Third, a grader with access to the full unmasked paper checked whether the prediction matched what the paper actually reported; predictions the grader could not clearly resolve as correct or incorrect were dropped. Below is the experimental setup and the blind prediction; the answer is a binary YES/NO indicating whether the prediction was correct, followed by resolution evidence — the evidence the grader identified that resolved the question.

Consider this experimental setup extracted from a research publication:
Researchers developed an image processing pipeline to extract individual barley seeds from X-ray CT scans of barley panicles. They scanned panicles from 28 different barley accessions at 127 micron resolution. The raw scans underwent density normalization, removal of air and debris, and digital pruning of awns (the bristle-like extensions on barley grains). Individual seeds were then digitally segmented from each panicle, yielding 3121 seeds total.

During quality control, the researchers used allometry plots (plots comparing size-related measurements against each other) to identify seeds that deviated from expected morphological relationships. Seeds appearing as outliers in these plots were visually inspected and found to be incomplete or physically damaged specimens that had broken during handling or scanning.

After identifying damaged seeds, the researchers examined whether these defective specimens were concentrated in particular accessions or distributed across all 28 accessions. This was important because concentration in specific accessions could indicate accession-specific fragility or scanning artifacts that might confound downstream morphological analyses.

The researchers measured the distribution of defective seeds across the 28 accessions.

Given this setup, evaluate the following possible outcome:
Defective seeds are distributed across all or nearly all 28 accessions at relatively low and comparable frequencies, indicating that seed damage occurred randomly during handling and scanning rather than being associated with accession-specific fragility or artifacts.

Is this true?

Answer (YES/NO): YES